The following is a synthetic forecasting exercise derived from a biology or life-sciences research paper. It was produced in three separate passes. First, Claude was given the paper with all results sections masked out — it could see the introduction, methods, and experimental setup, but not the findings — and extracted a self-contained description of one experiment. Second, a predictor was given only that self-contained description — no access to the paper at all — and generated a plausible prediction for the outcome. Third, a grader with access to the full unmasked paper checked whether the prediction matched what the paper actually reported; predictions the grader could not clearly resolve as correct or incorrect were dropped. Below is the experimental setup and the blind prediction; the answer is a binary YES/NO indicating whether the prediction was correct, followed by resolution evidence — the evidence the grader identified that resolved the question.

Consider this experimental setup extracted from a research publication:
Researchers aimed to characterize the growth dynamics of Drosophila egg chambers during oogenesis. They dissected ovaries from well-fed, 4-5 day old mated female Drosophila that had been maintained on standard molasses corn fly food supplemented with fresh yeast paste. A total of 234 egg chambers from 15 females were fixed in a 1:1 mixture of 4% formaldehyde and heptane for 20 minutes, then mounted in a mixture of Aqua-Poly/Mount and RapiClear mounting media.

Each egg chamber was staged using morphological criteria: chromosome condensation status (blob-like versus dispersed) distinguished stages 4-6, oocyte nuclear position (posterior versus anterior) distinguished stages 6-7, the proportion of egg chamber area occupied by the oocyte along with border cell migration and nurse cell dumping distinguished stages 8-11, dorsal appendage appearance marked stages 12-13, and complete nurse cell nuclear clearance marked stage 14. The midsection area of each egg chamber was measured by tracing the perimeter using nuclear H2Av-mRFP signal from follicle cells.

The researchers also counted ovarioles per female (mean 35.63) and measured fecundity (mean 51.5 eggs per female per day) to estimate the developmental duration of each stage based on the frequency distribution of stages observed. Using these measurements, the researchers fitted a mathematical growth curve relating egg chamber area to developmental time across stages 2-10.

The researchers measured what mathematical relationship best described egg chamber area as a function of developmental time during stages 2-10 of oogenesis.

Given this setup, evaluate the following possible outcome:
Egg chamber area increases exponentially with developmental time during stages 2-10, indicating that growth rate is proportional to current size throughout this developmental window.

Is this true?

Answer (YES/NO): YES